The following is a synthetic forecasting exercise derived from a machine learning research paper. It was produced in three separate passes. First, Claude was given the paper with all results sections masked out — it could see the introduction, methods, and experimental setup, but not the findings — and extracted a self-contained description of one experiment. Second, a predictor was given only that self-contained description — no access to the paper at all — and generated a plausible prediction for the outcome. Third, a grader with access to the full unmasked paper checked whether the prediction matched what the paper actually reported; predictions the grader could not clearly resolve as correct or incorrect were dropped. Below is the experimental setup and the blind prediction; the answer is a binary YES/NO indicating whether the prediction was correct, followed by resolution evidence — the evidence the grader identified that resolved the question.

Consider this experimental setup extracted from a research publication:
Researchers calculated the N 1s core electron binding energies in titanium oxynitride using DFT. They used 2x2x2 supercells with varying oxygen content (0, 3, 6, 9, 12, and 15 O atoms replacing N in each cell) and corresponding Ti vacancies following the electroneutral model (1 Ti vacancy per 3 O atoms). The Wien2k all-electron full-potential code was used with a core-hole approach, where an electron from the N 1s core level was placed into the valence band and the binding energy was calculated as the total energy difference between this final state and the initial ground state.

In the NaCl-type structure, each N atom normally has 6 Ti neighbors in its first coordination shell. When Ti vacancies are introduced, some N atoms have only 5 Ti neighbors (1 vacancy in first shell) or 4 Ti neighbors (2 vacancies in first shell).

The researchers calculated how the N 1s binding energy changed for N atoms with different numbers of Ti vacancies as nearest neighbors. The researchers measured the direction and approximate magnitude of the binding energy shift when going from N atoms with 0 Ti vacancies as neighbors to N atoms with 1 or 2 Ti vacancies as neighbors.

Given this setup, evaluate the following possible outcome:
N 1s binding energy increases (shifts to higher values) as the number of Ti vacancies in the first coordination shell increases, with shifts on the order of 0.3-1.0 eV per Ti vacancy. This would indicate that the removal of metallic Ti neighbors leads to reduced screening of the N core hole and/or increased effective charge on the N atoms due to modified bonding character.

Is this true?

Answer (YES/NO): NO